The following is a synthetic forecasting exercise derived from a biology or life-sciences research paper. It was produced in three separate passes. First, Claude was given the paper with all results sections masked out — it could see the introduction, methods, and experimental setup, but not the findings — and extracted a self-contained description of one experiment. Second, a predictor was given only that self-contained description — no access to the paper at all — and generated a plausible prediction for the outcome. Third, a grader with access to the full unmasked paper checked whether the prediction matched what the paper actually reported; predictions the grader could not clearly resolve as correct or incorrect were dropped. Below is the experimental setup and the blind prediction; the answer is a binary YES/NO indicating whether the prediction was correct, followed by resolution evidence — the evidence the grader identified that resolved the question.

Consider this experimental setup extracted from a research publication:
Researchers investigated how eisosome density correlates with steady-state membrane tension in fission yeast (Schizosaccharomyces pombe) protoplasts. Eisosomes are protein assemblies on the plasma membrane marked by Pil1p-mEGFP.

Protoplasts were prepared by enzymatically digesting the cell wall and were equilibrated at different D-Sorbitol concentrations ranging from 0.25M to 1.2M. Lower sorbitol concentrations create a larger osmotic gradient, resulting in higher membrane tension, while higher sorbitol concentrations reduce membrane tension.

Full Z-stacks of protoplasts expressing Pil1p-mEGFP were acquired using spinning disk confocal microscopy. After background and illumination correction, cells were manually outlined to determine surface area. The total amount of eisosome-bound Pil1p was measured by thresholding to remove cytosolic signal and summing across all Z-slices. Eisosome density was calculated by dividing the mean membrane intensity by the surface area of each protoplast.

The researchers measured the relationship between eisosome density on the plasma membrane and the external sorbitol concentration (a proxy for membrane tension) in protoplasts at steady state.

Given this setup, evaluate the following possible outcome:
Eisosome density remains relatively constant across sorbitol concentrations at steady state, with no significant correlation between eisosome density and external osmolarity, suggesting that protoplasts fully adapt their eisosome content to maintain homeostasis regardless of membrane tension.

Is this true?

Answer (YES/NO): NO